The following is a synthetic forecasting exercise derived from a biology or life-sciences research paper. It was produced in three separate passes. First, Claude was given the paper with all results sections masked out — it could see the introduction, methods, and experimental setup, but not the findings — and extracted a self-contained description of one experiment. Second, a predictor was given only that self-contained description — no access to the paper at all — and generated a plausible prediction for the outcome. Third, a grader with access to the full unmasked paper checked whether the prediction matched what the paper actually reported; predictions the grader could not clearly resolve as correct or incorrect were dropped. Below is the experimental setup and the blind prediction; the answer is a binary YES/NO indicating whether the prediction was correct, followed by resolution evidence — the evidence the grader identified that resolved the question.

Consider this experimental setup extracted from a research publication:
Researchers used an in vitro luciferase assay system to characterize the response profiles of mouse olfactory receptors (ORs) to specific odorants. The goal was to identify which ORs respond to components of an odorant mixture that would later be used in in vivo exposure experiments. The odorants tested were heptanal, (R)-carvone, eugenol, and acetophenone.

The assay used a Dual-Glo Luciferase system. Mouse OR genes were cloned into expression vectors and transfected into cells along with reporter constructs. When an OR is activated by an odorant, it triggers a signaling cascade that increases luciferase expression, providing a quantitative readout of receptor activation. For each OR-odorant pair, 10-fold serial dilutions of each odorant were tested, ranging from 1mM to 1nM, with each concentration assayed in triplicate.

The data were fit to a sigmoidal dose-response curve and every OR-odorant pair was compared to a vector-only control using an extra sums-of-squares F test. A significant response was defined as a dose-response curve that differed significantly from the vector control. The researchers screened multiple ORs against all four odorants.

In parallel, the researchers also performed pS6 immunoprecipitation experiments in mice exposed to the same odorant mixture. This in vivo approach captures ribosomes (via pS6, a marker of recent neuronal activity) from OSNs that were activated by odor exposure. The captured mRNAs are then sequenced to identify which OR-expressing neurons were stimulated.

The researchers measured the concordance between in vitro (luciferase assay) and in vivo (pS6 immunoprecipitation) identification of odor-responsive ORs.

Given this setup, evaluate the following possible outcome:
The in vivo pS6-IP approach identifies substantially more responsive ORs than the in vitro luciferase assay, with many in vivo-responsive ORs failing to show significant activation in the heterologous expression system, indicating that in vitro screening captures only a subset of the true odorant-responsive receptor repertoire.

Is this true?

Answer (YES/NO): NO